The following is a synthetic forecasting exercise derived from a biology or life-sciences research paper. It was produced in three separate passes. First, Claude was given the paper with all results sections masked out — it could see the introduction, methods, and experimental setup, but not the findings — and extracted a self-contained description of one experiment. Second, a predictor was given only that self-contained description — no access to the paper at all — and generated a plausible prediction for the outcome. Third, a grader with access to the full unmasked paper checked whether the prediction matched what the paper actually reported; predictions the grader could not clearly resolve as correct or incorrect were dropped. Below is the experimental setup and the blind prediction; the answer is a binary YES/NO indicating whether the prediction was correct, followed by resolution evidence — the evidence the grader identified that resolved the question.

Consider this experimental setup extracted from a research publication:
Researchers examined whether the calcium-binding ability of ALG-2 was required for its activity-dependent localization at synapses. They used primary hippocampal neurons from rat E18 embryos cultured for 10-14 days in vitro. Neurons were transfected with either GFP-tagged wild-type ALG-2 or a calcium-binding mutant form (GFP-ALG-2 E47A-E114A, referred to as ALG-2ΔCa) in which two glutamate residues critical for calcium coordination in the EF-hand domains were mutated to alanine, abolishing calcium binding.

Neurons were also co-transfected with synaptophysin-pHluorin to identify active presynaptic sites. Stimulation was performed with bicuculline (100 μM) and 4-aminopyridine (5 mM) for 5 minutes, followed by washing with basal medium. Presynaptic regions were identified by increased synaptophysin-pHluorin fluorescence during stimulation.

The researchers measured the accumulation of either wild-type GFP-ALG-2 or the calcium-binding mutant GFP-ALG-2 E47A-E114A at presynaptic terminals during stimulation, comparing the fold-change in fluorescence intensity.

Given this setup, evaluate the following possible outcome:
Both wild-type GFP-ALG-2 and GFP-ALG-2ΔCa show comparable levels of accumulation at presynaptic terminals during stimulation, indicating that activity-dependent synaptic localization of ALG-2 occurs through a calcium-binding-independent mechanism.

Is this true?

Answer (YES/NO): NO